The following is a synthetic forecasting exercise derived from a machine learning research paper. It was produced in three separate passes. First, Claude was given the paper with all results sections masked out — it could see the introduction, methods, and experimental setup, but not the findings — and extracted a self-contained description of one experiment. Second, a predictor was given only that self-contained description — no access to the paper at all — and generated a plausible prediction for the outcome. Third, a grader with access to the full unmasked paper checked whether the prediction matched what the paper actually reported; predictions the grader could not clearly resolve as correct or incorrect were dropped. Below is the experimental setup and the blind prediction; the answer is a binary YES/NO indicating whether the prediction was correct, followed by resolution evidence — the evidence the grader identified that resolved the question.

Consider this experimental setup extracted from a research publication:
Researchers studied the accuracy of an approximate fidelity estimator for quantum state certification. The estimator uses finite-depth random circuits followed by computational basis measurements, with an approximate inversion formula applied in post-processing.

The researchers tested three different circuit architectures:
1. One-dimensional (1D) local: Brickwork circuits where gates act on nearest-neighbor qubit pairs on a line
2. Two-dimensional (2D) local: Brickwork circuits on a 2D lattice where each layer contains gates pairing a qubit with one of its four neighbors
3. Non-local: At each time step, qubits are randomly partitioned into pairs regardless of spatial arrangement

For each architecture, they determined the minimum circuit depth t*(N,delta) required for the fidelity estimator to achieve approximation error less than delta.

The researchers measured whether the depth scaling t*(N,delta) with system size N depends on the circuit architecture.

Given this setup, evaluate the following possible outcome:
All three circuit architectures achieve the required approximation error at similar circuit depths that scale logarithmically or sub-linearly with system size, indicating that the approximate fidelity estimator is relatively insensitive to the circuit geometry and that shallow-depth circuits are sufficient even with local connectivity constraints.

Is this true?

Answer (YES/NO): YES